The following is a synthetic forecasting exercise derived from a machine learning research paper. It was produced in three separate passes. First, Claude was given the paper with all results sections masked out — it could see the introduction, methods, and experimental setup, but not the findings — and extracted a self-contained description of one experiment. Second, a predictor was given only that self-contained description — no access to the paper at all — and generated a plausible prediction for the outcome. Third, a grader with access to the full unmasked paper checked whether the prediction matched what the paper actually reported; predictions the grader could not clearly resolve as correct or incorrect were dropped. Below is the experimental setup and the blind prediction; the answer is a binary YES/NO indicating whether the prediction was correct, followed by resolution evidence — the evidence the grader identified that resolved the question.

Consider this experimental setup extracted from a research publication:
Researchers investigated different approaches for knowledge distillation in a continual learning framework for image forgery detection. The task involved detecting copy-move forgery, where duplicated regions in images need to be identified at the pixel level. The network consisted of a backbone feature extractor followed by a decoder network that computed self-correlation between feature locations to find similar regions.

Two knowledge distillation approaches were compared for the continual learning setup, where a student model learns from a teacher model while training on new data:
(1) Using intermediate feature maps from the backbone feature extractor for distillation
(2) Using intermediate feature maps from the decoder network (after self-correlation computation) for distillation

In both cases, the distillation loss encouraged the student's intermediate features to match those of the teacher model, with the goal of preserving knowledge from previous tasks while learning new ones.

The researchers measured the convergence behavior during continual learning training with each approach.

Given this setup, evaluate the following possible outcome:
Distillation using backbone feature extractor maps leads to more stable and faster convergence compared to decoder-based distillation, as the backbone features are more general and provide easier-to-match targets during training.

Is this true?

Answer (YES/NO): NO